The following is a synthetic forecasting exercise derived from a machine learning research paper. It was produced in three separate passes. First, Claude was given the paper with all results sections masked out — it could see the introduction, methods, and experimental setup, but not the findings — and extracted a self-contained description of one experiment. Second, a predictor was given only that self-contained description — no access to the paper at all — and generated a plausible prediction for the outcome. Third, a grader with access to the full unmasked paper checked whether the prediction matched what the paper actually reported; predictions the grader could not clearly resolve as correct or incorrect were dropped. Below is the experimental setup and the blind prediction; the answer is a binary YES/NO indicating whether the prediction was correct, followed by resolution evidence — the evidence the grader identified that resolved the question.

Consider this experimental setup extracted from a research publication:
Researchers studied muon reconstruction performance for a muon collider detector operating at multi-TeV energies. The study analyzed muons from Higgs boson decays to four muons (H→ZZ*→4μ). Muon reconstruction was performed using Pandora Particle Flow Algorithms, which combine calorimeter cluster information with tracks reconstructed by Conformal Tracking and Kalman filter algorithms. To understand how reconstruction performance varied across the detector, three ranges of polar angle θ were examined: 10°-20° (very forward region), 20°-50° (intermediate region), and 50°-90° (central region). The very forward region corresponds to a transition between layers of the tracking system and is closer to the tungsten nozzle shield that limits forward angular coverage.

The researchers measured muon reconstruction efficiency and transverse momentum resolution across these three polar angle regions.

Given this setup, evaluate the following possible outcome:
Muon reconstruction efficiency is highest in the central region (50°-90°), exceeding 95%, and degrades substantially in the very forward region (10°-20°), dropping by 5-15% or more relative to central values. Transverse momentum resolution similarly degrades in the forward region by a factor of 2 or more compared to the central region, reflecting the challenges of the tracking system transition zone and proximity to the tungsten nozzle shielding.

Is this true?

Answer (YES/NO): NO